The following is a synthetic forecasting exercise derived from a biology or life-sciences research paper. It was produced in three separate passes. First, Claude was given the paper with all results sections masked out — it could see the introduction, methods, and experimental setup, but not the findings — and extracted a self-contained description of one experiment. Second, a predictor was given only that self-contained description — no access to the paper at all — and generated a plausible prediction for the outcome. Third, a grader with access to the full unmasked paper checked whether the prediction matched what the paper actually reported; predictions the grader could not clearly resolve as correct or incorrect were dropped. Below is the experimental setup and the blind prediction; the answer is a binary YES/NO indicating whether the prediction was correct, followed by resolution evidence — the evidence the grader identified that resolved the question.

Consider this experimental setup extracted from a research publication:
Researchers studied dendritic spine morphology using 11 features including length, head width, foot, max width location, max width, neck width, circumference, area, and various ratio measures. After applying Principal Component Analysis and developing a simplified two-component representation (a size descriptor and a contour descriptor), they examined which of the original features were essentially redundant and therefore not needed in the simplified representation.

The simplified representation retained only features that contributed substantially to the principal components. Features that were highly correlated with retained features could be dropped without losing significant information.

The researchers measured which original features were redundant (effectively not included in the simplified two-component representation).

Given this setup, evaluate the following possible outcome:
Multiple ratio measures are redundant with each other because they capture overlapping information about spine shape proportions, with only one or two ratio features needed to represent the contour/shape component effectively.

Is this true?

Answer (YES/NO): NO